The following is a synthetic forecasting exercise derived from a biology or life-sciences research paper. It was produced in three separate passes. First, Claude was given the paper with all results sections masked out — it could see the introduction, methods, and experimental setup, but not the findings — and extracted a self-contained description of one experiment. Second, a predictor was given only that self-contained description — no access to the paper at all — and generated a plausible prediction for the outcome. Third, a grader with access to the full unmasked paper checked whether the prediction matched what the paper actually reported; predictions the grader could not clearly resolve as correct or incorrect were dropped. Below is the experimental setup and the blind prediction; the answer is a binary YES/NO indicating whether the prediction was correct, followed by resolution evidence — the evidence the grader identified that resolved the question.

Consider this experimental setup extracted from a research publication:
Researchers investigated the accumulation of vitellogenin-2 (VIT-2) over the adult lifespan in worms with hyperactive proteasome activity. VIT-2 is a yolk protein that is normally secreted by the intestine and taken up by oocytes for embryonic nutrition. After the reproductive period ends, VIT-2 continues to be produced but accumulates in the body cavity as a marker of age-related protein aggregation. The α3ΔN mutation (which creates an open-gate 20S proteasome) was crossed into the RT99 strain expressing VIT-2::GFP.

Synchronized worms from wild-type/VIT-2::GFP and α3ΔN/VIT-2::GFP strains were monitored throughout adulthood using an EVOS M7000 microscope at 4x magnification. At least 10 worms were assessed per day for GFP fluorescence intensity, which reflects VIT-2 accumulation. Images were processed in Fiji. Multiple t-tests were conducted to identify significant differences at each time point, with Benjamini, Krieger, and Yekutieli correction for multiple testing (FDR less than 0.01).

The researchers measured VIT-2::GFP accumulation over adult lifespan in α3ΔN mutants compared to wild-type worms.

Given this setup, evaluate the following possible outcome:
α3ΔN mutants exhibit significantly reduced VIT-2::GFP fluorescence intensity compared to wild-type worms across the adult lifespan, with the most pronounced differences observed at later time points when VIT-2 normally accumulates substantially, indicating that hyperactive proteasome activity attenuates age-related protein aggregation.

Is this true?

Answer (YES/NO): NO